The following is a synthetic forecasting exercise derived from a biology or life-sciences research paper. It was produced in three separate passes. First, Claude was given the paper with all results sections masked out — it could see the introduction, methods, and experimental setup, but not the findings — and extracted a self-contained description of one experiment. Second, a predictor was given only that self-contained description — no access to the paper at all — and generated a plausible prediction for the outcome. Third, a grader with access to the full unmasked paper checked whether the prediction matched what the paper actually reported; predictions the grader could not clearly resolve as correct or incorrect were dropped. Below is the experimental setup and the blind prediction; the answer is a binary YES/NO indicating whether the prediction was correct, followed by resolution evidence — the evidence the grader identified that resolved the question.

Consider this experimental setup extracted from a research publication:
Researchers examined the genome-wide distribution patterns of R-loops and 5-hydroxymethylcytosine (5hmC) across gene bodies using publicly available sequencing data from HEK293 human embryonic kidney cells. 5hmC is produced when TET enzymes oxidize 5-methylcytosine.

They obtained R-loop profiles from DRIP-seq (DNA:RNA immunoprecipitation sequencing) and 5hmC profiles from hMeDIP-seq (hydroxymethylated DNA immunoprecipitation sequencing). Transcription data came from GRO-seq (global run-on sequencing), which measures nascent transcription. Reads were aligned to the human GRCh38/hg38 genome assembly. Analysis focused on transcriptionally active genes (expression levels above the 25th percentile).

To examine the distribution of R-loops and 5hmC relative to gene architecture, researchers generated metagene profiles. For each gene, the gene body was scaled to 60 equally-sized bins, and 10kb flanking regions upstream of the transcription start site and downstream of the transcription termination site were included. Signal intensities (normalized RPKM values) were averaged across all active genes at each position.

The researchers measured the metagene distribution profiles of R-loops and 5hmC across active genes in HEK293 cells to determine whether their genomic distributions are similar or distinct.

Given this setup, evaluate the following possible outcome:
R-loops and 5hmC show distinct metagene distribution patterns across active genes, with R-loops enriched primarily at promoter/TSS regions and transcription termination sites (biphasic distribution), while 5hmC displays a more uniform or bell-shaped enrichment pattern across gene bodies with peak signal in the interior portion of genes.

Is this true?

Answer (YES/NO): NO